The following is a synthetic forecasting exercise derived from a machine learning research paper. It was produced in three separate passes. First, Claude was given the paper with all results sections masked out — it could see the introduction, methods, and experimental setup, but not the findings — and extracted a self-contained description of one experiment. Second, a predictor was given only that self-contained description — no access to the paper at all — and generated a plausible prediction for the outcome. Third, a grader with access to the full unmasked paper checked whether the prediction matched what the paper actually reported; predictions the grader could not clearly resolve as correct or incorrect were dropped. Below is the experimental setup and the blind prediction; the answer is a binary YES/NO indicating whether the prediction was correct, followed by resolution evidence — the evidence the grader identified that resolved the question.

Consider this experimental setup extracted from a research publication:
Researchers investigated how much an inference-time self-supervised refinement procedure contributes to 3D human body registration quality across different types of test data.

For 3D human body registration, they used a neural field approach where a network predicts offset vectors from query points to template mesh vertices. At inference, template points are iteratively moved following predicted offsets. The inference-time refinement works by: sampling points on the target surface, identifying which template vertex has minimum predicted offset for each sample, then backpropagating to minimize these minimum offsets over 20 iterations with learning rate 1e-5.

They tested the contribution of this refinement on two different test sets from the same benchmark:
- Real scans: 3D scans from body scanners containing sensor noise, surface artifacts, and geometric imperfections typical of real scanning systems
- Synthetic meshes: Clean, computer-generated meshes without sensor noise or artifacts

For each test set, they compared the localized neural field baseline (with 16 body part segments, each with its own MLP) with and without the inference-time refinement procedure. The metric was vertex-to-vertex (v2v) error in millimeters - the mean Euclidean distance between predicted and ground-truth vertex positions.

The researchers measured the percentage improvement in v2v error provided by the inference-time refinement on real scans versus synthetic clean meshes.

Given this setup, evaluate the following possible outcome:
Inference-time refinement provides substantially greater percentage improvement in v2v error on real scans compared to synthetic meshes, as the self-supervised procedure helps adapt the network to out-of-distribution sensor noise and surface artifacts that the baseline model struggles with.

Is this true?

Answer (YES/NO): YES